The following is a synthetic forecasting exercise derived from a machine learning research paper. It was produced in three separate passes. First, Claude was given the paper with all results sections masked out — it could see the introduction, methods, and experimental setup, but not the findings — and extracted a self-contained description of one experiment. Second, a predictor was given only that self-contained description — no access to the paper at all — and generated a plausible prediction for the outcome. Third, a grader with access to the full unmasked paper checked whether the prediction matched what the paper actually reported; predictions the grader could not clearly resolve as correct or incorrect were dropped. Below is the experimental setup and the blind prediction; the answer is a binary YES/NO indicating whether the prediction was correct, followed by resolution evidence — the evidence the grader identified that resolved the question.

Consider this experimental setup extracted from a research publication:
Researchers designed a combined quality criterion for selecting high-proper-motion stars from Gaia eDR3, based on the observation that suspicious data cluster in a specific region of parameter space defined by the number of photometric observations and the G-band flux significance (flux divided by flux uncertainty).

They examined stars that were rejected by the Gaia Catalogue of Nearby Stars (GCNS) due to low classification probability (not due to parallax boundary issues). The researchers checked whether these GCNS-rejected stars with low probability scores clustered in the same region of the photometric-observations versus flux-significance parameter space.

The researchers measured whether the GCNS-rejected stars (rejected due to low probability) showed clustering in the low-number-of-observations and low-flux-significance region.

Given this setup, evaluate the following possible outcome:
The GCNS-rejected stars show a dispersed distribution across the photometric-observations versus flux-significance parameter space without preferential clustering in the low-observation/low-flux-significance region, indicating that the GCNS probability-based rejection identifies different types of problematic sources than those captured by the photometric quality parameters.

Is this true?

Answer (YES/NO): NO